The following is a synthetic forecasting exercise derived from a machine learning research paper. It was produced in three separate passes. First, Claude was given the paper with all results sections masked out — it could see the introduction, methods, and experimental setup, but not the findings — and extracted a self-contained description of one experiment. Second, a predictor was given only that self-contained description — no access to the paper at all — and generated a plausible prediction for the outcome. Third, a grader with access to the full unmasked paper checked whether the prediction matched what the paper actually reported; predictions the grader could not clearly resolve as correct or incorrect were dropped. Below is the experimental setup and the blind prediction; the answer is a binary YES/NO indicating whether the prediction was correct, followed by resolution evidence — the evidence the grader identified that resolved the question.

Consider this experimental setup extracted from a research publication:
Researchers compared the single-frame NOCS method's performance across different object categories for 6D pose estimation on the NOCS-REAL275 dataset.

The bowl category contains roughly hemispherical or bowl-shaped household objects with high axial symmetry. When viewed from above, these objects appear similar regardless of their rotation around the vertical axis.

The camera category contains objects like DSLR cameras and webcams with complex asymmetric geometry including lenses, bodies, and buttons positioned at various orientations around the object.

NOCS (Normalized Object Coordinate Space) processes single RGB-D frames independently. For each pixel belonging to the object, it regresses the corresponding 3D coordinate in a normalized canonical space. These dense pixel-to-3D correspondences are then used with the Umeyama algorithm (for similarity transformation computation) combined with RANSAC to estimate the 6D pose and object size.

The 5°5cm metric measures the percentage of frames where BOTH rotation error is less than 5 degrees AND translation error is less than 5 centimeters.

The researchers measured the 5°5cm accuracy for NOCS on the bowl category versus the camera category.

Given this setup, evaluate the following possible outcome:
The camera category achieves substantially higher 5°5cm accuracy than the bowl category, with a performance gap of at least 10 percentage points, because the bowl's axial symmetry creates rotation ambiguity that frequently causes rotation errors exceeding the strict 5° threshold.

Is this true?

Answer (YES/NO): NO